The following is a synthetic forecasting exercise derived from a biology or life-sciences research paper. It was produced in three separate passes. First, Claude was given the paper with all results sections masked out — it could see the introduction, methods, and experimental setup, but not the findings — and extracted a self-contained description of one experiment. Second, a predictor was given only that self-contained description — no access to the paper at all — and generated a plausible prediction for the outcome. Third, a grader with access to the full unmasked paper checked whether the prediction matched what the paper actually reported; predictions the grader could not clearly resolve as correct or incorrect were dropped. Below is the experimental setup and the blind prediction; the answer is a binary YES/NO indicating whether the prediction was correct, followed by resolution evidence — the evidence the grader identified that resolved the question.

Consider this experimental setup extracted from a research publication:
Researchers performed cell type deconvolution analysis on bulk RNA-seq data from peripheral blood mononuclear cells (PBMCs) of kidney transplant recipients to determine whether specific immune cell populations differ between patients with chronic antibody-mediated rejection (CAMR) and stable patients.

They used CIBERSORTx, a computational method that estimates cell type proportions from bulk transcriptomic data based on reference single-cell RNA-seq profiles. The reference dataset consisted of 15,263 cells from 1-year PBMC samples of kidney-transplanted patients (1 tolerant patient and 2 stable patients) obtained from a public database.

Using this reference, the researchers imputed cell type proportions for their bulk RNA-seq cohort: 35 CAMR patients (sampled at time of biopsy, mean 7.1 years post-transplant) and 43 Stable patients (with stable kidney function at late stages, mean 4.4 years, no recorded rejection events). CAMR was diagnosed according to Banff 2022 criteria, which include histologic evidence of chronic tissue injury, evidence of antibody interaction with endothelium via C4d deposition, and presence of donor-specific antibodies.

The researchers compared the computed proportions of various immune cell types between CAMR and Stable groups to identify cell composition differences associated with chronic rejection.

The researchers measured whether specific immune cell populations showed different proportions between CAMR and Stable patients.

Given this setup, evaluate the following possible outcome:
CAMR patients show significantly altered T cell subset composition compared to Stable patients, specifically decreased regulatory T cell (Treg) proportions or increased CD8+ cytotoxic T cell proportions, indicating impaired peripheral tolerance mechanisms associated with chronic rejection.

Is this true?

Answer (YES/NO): NO